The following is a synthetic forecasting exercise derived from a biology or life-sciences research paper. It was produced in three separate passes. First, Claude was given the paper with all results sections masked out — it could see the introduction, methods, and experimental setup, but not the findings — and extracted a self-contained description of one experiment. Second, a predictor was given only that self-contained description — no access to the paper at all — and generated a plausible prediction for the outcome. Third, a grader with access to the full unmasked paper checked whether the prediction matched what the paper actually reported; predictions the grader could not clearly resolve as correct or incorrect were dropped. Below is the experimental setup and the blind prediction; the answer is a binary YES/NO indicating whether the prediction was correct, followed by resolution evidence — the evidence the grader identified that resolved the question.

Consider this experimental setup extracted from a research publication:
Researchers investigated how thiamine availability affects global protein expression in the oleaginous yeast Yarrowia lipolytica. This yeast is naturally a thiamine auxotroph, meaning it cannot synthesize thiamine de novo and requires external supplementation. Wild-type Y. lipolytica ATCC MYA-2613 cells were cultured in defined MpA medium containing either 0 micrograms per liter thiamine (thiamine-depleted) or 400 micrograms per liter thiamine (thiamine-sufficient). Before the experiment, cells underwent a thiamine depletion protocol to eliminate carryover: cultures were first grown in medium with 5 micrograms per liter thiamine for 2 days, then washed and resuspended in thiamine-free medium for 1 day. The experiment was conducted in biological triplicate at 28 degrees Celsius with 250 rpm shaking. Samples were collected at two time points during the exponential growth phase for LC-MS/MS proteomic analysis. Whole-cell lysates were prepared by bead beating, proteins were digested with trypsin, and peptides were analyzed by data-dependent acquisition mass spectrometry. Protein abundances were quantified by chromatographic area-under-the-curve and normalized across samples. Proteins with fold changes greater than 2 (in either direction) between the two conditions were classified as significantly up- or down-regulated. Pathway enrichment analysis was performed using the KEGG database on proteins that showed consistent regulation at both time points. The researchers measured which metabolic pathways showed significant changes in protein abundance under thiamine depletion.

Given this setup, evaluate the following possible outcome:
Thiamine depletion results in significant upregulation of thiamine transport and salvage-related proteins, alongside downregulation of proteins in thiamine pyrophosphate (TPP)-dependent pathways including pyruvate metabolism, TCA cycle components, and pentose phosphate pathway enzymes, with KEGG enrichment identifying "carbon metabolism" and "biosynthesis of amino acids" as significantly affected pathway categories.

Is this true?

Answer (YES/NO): NO